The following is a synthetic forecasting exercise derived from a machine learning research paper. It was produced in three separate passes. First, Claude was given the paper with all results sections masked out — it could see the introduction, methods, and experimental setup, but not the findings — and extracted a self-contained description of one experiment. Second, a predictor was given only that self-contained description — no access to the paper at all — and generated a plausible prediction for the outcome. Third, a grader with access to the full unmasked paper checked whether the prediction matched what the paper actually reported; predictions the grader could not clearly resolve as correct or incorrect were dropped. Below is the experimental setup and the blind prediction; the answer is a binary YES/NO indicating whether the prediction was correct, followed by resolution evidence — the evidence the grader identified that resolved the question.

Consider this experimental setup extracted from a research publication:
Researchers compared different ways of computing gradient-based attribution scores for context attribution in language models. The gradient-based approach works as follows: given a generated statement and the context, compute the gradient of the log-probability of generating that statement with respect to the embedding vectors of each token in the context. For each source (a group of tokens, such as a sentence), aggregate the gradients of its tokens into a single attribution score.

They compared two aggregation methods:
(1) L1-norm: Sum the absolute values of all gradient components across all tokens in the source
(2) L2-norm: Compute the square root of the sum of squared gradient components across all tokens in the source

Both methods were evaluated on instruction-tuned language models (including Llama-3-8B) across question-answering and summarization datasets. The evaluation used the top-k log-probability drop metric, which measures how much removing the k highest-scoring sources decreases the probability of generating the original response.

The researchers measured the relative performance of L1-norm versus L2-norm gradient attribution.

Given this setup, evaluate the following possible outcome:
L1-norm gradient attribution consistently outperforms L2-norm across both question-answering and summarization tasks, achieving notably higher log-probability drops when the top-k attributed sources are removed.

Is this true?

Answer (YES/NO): NO